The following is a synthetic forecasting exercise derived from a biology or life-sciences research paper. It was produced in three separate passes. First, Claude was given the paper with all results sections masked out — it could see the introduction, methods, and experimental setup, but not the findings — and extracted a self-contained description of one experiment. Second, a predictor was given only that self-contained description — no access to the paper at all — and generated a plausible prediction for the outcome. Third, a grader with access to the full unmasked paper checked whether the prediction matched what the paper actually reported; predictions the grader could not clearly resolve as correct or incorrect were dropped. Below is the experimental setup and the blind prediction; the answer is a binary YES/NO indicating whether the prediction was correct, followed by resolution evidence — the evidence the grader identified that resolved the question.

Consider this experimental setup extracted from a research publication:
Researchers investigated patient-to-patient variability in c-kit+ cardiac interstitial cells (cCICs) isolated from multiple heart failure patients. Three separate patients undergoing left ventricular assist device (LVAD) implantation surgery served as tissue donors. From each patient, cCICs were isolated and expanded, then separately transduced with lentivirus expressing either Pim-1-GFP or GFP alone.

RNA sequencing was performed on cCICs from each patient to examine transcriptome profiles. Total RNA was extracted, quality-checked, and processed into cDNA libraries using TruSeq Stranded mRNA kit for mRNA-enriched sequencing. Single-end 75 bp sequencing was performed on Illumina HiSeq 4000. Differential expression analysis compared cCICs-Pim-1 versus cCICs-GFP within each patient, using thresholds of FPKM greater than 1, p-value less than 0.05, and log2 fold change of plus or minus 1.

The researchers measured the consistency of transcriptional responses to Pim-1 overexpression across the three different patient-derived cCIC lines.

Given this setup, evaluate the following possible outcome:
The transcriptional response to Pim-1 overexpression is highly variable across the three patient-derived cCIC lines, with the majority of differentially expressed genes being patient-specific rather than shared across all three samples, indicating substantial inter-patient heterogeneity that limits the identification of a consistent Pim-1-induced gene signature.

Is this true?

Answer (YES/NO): NO